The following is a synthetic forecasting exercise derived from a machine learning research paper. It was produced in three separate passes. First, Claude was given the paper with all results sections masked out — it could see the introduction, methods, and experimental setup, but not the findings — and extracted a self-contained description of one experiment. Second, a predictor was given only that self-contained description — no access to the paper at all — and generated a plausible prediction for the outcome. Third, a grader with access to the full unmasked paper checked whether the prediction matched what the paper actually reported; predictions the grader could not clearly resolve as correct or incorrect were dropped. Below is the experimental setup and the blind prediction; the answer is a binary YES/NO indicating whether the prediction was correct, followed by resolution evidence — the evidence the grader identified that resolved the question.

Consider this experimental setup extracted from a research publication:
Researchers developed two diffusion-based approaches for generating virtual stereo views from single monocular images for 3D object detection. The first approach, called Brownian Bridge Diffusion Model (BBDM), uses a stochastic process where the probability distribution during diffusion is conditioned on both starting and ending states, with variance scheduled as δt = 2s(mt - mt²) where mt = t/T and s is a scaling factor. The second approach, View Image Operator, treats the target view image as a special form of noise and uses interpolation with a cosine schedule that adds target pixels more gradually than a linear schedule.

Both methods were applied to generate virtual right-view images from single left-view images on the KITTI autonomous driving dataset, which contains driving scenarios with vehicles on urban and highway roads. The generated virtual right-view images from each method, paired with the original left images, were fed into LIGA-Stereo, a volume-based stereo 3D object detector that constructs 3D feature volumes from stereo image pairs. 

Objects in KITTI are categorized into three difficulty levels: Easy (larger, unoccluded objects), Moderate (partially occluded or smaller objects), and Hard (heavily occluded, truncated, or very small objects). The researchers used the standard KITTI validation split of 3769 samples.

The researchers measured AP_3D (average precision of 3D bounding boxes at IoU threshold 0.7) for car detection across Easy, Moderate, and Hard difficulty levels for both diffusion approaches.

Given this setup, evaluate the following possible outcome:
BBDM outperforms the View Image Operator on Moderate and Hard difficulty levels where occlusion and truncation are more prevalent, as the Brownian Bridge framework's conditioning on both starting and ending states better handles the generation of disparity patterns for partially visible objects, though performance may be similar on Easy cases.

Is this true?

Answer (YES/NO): NO